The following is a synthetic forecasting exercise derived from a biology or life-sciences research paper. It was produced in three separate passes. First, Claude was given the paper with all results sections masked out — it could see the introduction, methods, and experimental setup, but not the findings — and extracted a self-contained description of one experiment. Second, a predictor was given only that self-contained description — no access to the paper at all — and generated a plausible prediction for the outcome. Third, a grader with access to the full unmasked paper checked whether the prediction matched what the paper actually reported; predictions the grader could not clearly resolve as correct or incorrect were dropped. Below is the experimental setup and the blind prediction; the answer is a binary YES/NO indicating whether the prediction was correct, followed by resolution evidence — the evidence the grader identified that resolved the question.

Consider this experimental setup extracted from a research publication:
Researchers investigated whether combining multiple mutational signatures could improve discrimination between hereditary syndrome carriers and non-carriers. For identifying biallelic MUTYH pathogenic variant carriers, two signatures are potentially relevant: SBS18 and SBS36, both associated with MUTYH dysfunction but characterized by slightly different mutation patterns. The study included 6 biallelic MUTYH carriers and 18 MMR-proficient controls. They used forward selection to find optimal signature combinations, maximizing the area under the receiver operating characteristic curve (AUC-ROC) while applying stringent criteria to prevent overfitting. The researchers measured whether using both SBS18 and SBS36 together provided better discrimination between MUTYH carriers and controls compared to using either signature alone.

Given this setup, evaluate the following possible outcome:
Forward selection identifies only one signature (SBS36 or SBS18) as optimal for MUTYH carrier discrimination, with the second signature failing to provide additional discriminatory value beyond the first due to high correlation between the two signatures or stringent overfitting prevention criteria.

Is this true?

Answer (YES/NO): NO